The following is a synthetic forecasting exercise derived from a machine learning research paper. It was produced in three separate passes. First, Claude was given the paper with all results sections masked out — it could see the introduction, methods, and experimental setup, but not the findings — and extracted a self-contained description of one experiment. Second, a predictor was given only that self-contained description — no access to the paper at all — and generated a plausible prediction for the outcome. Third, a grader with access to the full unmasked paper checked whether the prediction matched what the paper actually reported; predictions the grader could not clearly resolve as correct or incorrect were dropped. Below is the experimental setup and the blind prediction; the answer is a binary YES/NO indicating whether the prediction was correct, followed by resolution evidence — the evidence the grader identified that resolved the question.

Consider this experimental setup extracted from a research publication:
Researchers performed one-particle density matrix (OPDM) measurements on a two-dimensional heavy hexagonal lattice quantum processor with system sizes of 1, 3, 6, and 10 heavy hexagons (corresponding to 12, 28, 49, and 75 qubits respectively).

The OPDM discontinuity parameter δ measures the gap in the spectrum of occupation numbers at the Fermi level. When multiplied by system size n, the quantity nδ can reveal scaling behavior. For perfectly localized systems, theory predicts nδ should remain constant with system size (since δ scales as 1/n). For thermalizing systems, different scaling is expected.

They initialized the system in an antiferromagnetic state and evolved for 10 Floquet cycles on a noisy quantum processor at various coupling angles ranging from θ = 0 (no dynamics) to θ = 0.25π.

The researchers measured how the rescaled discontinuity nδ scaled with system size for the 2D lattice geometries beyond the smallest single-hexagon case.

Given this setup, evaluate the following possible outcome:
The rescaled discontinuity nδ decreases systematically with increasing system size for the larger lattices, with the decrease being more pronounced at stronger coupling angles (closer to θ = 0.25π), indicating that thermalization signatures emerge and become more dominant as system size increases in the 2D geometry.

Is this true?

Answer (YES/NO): NO